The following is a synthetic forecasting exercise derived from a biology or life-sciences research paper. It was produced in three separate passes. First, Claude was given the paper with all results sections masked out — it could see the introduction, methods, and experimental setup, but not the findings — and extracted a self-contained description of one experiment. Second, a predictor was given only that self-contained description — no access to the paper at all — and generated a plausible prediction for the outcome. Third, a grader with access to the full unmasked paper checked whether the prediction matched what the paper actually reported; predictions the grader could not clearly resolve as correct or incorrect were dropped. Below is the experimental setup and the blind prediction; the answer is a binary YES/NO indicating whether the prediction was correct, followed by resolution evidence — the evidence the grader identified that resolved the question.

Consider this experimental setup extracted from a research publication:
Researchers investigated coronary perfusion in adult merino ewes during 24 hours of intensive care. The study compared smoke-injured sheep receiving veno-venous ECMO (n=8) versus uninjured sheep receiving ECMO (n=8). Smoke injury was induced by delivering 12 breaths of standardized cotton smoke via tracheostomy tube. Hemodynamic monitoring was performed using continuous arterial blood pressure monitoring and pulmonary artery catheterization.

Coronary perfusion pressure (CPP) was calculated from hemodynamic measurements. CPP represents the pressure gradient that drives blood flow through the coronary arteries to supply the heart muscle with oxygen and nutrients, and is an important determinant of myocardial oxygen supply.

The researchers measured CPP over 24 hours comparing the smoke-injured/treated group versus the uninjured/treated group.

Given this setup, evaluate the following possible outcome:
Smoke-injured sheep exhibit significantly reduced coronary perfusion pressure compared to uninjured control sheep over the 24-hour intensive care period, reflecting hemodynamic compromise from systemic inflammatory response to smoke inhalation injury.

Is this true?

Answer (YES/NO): YES